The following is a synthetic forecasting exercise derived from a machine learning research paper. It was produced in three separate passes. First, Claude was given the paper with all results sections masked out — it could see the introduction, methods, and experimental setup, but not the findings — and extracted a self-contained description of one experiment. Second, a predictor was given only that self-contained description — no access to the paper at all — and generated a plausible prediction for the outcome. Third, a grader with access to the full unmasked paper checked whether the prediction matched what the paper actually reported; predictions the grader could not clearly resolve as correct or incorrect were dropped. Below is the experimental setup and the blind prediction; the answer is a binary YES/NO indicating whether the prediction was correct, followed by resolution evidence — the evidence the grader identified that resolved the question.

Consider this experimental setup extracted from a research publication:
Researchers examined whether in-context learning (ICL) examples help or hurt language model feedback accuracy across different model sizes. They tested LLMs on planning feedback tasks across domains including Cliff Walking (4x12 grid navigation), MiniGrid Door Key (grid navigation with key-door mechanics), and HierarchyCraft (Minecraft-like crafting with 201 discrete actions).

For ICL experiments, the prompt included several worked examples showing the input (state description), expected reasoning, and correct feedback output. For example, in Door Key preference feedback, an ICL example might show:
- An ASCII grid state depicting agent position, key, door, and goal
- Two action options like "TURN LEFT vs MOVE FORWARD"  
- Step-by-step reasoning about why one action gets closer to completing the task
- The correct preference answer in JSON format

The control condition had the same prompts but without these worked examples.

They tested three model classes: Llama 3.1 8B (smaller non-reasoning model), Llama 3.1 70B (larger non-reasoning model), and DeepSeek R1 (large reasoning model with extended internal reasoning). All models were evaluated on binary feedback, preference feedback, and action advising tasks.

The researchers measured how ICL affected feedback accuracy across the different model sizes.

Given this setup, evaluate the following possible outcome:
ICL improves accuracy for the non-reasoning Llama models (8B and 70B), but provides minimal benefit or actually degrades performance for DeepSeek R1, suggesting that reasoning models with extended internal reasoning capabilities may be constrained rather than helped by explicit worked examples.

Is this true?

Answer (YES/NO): NO